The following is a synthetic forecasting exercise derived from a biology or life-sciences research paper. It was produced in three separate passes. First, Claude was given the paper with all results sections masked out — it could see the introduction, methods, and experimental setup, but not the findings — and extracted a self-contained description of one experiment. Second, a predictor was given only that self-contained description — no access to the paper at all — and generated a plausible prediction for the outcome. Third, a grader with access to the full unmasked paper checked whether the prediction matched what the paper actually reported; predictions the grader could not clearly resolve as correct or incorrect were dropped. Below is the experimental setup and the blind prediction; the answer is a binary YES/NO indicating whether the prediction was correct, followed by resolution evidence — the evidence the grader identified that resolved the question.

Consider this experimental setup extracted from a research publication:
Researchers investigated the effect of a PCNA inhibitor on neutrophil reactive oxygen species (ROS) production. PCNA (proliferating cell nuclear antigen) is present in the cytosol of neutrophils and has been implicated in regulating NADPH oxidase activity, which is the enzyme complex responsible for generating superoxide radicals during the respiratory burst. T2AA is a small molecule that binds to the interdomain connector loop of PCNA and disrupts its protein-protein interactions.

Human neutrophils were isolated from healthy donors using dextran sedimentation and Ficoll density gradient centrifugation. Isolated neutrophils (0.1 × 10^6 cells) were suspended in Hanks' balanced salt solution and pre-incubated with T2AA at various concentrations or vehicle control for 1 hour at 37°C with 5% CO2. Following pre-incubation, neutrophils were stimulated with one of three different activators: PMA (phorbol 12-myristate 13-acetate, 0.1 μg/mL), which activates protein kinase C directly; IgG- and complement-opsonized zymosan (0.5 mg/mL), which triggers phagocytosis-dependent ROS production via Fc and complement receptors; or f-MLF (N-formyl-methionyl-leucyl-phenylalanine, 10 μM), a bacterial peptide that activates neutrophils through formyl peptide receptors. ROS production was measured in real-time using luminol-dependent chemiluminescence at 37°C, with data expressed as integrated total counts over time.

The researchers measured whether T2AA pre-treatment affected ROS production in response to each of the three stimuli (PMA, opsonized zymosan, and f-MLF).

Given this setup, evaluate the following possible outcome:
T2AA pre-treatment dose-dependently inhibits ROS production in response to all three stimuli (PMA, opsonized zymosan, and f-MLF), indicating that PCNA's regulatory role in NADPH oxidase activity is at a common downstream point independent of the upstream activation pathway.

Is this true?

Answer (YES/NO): YES